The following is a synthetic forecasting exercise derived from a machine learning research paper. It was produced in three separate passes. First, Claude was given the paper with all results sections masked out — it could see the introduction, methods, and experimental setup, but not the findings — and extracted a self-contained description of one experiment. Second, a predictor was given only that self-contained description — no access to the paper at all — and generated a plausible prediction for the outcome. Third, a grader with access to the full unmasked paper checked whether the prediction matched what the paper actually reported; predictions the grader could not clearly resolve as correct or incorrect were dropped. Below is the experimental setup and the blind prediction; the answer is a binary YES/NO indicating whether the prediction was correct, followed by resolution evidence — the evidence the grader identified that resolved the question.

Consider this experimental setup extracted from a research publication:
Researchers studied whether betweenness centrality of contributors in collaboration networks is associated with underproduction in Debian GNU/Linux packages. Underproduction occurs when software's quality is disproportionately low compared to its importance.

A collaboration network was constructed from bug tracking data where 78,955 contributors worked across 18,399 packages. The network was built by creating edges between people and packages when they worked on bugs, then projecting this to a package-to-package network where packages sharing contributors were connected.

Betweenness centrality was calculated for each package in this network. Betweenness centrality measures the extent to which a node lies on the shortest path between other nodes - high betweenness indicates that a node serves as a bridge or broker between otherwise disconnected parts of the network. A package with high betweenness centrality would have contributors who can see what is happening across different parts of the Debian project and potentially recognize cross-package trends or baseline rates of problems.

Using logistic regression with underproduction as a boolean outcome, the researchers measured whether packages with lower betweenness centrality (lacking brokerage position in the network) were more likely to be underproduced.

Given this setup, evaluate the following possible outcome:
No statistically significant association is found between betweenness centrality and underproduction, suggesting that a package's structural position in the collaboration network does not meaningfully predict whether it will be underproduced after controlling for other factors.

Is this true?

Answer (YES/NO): YES